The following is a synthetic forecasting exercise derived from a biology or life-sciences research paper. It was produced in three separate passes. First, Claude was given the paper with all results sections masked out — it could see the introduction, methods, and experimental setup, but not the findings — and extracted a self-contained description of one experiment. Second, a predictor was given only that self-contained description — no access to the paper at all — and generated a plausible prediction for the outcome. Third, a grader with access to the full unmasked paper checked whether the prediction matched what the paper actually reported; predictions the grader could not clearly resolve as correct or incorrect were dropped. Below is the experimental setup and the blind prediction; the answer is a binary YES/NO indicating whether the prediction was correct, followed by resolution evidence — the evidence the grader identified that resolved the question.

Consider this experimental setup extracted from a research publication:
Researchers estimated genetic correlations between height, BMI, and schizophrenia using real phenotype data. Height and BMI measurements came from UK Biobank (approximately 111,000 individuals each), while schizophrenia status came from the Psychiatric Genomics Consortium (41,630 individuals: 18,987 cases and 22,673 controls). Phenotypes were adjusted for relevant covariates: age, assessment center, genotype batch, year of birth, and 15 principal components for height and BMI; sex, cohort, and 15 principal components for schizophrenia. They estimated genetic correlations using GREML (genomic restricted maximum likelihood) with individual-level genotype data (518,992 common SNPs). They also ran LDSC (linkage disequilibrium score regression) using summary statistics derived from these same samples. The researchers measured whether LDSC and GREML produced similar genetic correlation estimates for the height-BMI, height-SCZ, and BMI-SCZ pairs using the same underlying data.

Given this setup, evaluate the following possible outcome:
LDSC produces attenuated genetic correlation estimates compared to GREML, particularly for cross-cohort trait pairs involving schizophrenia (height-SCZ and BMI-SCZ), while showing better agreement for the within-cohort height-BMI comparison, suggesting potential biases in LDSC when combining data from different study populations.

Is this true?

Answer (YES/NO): NO